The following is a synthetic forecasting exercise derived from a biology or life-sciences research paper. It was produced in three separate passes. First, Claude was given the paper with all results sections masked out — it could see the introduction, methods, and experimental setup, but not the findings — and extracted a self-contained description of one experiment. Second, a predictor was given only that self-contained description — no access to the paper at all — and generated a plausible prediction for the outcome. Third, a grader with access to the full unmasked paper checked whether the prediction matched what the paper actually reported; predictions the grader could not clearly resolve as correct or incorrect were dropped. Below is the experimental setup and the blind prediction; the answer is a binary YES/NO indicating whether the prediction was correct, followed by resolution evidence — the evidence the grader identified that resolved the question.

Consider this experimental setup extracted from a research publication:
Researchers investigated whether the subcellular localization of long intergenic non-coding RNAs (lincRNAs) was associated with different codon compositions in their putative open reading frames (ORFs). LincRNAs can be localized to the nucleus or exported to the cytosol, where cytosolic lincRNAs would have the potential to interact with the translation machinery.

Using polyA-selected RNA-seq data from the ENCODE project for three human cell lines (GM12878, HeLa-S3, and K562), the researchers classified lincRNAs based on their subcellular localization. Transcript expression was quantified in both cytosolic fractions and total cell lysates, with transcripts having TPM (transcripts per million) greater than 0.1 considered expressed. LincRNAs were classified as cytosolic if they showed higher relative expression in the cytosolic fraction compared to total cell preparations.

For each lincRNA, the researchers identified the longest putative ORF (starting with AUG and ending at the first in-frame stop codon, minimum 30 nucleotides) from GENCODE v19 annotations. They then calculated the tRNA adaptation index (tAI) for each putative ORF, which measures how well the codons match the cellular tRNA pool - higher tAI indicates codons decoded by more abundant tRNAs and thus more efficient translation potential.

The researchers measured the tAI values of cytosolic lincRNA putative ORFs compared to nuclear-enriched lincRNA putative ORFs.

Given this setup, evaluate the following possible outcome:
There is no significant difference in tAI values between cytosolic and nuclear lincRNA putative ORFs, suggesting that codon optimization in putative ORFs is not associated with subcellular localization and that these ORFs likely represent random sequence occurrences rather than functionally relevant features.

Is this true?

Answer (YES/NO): NO